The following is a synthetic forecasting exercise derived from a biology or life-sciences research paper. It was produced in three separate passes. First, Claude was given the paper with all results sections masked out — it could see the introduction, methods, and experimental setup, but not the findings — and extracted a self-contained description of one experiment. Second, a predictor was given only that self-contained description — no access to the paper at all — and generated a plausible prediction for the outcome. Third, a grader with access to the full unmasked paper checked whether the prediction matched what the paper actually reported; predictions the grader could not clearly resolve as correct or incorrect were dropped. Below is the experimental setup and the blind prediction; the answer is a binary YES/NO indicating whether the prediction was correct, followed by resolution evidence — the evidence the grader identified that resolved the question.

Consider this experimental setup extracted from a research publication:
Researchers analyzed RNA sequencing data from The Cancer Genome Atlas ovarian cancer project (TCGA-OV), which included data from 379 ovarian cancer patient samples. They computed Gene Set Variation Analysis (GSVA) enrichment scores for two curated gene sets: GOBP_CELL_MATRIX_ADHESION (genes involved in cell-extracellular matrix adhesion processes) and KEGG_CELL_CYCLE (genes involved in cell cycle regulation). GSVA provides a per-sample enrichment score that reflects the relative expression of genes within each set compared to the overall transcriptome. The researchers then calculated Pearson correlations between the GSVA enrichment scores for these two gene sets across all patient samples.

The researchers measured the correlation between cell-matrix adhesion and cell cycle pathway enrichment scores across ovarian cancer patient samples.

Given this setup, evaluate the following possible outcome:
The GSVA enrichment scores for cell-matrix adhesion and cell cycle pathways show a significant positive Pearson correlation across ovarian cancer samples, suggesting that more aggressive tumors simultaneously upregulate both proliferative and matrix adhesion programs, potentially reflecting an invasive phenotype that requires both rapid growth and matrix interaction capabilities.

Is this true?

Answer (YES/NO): NO